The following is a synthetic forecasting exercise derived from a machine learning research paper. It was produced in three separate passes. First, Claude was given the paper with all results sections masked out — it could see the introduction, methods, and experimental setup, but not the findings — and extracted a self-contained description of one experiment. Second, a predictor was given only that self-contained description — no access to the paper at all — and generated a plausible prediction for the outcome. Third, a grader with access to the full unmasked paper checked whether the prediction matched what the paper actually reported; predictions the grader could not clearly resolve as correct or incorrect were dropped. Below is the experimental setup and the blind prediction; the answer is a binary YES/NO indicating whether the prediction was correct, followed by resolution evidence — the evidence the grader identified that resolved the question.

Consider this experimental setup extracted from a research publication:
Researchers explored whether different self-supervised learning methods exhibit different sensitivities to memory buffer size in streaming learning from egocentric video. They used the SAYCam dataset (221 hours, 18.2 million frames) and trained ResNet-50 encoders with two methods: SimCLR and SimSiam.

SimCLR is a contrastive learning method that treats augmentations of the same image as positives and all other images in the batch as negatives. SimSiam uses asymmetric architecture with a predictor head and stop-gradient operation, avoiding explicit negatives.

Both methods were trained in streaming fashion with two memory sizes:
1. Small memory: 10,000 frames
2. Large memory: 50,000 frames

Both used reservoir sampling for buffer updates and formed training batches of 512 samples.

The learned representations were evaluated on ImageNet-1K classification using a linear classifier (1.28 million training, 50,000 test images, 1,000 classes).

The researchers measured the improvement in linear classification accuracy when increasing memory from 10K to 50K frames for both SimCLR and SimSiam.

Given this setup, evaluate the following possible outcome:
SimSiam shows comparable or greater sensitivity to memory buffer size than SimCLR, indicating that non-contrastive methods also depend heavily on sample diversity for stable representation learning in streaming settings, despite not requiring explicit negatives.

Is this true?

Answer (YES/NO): NO